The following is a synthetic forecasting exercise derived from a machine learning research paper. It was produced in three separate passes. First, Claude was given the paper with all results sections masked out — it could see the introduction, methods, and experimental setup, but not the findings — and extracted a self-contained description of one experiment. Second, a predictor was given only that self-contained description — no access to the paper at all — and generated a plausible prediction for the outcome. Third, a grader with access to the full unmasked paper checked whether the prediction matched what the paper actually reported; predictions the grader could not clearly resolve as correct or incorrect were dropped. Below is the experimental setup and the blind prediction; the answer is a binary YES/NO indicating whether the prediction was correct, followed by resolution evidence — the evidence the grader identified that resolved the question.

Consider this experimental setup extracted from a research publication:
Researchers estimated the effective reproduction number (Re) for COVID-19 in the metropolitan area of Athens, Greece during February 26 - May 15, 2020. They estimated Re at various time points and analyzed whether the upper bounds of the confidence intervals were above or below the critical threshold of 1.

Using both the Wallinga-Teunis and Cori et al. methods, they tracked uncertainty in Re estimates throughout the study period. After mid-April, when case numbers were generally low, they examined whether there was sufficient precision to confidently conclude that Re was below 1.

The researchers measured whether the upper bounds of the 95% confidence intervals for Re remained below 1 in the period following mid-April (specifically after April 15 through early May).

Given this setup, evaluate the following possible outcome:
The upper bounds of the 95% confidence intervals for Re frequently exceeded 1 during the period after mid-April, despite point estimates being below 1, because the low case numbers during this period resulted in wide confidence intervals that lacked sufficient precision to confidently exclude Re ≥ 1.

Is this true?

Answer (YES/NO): YES